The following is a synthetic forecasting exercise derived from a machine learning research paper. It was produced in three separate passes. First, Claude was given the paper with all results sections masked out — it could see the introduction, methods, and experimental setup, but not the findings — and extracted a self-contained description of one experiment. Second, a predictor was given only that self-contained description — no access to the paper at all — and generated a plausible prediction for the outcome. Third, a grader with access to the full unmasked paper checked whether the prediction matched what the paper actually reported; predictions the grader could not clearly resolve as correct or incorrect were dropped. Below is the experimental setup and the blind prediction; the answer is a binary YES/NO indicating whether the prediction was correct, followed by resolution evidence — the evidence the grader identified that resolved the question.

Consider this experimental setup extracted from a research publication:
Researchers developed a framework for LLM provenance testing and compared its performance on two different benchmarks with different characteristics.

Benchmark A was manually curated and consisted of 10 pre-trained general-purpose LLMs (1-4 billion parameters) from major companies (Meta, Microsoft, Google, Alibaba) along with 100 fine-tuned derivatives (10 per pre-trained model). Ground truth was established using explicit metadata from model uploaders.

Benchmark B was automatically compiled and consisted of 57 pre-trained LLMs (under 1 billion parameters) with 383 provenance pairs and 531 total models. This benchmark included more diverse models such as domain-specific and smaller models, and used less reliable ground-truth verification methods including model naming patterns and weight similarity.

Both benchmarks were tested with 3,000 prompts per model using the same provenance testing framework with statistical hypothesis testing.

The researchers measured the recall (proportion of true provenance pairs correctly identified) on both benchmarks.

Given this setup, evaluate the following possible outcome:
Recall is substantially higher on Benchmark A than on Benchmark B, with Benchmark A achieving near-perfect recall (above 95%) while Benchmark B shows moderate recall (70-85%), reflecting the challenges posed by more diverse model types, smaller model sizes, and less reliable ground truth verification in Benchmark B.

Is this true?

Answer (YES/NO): NO